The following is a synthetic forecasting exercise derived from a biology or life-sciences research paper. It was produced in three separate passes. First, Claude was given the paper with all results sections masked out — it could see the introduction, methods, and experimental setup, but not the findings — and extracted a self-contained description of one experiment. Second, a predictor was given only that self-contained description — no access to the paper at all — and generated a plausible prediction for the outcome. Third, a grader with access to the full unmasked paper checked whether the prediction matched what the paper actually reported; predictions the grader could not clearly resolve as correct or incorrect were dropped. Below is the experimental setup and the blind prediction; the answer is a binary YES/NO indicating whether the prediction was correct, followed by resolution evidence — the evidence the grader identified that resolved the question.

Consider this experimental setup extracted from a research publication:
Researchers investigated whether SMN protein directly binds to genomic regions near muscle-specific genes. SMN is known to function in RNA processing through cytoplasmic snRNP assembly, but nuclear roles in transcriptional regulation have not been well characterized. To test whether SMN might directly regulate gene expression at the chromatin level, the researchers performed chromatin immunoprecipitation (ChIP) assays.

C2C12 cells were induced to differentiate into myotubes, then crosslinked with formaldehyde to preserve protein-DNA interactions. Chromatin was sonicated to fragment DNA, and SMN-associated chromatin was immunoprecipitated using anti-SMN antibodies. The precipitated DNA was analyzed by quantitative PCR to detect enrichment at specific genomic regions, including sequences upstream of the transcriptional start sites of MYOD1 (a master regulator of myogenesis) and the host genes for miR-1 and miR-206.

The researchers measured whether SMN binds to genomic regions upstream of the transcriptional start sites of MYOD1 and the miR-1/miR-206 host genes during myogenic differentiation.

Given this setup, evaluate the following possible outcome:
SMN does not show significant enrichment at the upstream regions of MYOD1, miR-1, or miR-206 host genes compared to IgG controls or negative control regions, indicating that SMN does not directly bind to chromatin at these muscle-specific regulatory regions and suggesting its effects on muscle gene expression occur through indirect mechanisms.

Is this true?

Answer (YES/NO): NO